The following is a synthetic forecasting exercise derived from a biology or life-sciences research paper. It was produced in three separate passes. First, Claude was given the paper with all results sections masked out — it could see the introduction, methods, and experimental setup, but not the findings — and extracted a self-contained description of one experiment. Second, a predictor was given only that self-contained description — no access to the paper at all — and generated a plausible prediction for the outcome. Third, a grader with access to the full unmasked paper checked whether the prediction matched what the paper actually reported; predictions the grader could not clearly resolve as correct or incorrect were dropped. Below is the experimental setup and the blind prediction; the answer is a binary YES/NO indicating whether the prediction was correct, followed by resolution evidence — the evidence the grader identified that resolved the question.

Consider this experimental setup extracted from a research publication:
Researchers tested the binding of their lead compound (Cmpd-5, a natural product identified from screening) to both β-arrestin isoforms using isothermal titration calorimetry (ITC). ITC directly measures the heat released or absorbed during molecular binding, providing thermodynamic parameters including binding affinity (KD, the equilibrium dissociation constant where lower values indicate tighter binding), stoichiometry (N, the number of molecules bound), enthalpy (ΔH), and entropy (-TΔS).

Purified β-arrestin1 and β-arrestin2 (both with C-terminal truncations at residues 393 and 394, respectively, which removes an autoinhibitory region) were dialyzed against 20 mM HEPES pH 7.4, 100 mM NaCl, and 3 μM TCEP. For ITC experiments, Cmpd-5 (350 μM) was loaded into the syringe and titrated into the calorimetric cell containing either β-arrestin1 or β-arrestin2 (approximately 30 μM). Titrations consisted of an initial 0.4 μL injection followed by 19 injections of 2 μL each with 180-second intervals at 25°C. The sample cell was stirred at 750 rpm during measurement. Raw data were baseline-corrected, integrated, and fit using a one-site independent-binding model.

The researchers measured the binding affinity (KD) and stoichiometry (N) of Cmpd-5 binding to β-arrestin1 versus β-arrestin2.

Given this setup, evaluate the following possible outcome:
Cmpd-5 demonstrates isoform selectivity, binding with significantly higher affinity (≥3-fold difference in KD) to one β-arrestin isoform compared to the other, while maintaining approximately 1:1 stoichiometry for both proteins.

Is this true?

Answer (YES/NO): NO